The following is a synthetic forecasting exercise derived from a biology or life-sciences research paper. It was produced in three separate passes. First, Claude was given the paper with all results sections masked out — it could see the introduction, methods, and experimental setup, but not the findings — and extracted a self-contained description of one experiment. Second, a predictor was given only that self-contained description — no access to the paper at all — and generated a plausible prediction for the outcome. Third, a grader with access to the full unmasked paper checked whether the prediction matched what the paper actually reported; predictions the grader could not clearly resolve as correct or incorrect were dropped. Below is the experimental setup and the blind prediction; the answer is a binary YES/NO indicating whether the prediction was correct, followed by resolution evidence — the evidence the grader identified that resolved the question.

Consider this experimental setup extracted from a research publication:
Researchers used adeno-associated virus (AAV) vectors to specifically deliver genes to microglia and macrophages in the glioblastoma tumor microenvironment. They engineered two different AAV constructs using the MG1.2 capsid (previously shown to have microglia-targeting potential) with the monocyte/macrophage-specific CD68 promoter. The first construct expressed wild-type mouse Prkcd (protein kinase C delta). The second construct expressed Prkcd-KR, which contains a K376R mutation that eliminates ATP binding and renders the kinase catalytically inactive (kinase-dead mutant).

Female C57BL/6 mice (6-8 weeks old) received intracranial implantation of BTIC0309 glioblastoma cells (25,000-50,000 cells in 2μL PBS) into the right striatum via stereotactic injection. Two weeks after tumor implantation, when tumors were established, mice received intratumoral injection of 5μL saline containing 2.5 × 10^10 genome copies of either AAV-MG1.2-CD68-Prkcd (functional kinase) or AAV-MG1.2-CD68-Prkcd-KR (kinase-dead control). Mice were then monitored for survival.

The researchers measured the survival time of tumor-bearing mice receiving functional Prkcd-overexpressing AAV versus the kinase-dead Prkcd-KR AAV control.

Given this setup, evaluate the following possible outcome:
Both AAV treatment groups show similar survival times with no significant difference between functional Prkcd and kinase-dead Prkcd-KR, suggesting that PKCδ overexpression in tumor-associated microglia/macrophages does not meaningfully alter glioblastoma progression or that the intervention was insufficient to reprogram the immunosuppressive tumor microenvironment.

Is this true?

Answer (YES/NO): NO